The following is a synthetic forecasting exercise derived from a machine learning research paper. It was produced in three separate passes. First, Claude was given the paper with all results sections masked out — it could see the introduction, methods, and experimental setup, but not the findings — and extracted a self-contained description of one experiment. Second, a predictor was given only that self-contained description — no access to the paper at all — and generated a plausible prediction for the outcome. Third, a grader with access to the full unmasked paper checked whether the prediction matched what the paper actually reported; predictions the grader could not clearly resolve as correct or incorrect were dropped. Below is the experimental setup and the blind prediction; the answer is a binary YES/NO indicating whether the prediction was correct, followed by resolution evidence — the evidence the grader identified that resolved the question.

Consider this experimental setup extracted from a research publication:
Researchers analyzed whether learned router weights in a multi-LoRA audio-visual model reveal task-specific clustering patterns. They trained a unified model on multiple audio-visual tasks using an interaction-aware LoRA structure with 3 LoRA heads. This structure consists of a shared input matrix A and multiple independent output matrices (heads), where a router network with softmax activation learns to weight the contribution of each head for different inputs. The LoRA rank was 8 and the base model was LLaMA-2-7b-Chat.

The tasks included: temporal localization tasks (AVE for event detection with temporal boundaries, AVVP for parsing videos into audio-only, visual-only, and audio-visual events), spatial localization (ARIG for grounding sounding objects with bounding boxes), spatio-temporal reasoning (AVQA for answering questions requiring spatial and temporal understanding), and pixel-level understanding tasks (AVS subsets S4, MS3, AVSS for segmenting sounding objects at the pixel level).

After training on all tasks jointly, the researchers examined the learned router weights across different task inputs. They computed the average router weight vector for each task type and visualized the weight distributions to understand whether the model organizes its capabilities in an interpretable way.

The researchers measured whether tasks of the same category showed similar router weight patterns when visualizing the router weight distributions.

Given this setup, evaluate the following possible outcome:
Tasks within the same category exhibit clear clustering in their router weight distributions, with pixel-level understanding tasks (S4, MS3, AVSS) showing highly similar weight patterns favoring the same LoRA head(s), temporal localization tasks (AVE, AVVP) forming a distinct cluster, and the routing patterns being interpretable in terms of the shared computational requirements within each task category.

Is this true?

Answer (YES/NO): YES